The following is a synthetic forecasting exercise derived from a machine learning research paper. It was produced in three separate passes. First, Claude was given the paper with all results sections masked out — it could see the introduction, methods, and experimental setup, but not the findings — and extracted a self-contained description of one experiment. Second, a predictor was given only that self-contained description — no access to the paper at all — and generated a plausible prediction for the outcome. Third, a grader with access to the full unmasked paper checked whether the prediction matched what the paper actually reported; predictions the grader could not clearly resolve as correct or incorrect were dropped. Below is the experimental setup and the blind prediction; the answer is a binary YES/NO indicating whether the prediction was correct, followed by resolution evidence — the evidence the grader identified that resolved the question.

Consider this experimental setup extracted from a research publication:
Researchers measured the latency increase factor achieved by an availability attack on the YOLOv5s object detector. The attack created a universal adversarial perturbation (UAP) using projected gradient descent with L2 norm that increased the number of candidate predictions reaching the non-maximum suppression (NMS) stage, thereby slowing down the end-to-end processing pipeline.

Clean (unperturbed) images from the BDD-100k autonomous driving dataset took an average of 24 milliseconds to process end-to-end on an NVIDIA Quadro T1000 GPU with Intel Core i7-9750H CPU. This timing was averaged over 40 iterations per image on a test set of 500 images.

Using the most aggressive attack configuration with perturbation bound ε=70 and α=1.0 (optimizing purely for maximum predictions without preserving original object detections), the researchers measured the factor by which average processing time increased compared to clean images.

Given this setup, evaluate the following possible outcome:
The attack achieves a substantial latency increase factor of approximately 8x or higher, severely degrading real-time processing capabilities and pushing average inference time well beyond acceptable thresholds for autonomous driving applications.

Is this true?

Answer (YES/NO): NO